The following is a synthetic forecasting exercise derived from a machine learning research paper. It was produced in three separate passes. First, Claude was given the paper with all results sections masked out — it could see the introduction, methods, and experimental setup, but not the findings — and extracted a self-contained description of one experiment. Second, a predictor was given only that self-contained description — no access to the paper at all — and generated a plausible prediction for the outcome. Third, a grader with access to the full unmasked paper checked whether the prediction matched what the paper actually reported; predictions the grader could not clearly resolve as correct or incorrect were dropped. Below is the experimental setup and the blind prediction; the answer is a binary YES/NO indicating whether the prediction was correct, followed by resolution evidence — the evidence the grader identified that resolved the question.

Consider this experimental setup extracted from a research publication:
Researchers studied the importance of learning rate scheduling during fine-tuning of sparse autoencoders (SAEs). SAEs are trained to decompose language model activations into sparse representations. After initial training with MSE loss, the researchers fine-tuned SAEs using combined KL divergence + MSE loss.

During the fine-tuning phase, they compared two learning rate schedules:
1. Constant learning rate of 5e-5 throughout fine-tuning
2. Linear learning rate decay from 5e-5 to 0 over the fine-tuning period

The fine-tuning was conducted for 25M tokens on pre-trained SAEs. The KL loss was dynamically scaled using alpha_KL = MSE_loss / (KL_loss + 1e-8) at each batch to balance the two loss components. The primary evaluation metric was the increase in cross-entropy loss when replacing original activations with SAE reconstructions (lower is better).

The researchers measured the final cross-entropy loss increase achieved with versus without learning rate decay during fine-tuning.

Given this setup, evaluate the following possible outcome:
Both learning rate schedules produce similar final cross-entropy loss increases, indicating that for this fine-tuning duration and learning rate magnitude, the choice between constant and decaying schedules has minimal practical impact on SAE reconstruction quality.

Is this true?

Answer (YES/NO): NO